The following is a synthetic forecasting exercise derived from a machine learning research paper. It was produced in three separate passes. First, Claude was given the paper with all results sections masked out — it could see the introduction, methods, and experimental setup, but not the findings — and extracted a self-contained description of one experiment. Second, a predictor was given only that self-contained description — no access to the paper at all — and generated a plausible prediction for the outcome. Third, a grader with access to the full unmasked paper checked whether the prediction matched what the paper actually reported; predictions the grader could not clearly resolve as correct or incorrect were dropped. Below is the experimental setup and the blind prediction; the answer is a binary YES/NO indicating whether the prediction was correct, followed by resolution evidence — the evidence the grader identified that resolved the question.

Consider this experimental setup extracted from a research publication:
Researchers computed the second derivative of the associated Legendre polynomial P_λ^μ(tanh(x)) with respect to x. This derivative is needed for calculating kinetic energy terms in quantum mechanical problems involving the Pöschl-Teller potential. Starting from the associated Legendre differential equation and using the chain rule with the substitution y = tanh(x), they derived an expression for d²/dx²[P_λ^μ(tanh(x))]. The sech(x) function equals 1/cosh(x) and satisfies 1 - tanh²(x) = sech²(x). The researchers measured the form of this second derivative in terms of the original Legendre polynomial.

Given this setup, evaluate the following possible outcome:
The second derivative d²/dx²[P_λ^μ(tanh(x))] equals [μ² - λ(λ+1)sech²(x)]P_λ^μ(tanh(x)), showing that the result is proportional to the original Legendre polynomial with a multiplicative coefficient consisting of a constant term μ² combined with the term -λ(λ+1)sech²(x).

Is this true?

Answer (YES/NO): YES